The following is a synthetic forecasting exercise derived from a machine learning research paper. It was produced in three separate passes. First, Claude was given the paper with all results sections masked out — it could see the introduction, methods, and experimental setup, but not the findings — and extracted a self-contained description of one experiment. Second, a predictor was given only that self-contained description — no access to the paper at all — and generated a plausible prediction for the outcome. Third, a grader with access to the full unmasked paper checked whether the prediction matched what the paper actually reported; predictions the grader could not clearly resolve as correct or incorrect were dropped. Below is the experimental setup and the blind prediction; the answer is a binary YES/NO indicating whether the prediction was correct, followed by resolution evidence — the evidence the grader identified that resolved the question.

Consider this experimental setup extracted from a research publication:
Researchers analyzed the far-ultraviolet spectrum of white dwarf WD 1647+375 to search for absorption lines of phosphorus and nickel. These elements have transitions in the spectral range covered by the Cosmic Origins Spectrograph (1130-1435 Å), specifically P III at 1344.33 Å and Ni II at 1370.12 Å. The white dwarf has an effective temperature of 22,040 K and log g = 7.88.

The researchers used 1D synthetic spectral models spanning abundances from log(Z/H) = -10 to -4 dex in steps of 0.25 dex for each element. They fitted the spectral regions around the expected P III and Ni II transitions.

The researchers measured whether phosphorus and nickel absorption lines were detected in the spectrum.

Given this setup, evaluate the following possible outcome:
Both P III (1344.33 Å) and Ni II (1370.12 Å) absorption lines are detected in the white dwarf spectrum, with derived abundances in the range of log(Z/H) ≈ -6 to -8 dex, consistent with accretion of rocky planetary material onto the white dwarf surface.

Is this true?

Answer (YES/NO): NO